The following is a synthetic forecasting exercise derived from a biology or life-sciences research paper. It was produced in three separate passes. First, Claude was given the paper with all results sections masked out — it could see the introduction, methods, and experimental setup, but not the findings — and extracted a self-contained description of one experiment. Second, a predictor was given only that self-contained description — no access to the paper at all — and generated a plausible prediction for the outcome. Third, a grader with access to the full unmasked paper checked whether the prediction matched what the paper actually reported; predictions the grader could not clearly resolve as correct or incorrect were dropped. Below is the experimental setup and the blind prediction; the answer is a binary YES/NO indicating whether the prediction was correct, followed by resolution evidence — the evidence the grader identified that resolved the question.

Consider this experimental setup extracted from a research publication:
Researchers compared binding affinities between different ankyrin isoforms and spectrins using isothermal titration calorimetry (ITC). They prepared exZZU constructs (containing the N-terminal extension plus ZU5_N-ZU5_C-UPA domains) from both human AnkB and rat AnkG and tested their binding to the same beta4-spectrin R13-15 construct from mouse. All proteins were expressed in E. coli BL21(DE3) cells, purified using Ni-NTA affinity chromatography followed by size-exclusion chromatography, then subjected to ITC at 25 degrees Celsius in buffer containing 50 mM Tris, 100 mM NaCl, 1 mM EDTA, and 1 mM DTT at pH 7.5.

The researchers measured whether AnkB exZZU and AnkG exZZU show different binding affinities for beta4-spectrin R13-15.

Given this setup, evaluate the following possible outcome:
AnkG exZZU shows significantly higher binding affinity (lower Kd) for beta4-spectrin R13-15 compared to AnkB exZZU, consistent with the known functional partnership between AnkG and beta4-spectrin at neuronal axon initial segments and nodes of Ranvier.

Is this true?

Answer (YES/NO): NO